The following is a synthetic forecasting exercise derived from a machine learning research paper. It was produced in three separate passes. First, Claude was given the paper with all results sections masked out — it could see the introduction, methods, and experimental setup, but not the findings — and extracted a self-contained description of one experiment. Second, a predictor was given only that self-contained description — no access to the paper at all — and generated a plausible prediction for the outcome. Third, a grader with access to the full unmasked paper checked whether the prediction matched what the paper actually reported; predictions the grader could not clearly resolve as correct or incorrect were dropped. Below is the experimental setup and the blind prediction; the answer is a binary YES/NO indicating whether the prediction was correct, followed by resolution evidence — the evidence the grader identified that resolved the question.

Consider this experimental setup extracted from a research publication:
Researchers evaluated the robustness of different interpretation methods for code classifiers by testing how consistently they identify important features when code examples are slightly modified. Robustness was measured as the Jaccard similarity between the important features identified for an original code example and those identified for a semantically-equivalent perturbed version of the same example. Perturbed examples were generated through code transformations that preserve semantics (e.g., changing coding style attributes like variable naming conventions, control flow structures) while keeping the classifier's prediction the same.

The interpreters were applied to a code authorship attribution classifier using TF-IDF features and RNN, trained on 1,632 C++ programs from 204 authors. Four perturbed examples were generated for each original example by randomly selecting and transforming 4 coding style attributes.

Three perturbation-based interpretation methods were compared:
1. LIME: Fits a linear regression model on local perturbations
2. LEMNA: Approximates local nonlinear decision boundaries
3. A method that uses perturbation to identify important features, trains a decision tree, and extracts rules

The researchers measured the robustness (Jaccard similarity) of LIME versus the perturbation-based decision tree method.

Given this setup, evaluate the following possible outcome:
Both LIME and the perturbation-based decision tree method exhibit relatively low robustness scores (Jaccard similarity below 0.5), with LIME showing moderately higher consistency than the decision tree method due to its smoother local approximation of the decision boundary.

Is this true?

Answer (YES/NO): NO